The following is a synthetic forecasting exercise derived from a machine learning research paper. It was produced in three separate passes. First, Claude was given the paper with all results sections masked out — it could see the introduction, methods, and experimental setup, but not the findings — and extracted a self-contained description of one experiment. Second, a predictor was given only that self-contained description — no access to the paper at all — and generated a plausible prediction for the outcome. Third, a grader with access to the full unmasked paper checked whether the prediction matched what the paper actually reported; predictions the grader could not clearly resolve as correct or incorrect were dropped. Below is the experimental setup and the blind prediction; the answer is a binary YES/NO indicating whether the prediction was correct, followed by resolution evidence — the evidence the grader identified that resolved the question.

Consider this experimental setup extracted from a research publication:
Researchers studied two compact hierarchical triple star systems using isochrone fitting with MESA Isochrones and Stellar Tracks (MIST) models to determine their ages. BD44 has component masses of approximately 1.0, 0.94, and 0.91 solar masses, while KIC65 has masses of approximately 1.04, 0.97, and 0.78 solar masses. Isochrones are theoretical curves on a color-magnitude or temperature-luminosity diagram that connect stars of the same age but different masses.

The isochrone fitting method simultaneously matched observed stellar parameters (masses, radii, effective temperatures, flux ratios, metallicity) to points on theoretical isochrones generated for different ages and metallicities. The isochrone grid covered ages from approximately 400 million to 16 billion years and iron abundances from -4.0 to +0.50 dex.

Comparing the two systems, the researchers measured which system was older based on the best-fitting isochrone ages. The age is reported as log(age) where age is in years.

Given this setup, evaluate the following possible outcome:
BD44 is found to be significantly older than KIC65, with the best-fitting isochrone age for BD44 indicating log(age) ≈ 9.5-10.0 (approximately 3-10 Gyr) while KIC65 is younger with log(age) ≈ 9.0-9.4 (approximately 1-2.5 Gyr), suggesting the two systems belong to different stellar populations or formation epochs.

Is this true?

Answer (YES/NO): NO